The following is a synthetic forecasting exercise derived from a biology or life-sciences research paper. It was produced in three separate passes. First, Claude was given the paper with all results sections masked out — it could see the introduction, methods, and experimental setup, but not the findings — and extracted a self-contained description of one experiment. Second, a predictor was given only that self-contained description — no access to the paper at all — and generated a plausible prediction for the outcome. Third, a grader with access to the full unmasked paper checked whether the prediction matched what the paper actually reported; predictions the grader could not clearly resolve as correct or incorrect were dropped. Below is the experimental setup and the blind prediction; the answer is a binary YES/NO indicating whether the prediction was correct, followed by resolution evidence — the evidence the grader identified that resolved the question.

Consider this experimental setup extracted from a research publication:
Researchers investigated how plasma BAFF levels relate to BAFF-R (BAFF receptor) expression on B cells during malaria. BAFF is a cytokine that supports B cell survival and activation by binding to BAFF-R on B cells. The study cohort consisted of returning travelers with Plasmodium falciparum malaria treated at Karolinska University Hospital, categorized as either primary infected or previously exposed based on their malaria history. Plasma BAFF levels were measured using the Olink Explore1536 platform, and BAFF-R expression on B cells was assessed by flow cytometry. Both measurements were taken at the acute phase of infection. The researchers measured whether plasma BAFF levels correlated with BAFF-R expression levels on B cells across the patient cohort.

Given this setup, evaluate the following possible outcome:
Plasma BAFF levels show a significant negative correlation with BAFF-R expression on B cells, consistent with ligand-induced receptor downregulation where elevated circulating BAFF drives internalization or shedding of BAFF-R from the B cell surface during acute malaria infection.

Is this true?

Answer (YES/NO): YES